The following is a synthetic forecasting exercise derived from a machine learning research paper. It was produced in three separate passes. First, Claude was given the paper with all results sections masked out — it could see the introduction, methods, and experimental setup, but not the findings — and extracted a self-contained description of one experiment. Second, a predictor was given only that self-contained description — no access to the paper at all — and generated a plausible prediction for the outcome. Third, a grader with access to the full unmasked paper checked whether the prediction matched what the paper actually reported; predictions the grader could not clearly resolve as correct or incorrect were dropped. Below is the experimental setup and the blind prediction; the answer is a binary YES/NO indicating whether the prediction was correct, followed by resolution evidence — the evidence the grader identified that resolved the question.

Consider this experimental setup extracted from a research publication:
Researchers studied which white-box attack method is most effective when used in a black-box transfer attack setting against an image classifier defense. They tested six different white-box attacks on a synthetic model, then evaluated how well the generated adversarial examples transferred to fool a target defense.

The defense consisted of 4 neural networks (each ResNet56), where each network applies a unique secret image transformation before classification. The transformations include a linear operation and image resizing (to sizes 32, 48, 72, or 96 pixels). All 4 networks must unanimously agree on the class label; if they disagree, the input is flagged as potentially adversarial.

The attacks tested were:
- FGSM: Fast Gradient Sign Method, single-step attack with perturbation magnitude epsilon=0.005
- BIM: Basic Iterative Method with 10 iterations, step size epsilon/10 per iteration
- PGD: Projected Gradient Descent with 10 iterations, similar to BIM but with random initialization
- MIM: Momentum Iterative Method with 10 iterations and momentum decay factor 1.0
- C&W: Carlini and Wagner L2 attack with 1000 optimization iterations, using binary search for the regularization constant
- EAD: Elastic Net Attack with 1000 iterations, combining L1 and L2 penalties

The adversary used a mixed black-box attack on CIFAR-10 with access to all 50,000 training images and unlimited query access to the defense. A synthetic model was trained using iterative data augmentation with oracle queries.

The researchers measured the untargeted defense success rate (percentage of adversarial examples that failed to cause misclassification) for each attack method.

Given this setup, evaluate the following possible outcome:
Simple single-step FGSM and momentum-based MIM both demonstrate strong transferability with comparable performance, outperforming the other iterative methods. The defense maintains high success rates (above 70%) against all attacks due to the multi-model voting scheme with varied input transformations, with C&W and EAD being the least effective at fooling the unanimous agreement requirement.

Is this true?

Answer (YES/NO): NO